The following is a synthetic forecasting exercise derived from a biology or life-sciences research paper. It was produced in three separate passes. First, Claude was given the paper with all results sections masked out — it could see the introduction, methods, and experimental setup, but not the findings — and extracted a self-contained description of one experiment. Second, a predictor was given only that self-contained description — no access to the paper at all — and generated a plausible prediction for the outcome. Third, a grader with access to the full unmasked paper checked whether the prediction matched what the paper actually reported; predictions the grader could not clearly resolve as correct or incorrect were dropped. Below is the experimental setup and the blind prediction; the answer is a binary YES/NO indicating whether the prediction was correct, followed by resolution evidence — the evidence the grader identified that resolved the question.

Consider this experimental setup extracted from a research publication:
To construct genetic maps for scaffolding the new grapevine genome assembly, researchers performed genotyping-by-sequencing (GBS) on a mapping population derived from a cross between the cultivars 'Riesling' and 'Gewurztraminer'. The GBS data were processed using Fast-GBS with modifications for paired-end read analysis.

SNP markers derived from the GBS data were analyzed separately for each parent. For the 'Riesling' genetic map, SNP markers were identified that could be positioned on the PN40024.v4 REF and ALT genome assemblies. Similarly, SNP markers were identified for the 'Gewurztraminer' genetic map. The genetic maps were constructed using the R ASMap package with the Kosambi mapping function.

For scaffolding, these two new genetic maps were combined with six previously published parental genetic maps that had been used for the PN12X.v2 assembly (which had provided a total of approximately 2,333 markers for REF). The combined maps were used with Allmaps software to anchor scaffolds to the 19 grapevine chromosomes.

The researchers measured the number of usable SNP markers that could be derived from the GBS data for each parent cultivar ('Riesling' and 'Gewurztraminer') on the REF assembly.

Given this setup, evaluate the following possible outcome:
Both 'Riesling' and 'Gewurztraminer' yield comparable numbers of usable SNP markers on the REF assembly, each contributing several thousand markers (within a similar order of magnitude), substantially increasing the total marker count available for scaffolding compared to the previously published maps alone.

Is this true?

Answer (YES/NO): YES